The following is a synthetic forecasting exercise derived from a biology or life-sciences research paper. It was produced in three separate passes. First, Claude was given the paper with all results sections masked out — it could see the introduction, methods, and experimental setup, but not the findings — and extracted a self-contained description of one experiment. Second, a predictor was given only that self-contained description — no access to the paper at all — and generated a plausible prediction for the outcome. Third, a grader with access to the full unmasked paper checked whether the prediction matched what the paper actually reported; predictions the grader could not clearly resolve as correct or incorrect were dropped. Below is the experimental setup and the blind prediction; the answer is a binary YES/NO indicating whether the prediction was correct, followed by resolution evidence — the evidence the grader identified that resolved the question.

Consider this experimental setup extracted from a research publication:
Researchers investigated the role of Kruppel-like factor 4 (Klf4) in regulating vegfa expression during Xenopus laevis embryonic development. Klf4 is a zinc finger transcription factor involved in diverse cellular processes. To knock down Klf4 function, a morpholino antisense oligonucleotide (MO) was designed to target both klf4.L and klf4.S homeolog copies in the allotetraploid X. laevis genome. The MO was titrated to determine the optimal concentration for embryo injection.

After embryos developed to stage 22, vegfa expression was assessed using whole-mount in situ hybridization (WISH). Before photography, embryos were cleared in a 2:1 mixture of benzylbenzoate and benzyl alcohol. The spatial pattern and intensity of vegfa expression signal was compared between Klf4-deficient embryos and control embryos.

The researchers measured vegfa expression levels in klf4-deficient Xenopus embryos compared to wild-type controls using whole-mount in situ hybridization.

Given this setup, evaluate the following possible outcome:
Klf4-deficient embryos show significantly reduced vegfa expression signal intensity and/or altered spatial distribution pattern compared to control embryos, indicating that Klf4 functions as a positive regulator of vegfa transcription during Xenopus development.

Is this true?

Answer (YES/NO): YES